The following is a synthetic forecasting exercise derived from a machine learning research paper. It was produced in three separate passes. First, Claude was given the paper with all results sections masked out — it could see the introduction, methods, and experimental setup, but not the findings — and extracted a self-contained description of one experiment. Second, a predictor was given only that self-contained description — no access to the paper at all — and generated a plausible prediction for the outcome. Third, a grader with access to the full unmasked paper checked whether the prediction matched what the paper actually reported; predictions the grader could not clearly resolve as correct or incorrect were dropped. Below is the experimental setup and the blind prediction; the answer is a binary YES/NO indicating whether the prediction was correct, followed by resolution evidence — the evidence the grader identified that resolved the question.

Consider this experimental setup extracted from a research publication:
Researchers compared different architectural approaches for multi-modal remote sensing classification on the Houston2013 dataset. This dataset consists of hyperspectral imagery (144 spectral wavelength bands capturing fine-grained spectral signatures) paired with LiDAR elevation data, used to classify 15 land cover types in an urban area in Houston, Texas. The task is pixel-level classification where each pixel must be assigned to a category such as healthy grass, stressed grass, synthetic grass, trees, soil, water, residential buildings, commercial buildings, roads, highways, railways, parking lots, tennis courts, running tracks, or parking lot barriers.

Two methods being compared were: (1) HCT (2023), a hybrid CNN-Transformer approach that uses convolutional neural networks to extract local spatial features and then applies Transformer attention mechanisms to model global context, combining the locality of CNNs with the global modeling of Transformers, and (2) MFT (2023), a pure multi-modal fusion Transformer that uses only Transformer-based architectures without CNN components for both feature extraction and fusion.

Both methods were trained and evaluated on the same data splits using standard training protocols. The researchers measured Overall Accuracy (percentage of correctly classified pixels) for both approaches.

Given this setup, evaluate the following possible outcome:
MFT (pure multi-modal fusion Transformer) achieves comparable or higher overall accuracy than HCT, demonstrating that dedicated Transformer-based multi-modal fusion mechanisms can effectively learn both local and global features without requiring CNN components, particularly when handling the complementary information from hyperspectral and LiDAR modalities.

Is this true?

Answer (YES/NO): NO